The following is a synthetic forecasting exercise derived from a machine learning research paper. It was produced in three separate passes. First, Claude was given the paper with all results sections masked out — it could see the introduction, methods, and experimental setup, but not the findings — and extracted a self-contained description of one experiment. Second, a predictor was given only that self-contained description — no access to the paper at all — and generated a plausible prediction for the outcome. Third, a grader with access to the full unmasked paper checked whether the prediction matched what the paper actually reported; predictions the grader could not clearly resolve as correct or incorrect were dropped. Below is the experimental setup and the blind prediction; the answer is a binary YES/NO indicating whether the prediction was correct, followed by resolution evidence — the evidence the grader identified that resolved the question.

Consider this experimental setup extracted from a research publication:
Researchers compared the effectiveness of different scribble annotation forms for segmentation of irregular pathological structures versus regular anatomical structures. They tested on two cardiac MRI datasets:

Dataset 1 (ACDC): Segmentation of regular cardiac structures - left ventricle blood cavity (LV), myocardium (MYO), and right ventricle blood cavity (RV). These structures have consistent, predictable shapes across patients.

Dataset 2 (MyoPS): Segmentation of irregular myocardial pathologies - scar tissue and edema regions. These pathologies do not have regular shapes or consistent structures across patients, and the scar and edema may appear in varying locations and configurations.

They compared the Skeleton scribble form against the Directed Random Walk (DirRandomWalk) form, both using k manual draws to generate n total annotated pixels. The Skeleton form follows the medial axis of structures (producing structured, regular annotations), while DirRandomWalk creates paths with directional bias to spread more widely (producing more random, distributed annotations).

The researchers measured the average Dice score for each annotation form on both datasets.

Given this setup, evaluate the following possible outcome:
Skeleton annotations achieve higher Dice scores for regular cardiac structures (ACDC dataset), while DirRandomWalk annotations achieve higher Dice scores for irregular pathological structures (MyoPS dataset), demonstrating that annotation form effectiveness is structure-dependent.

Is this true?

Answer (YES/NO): NO